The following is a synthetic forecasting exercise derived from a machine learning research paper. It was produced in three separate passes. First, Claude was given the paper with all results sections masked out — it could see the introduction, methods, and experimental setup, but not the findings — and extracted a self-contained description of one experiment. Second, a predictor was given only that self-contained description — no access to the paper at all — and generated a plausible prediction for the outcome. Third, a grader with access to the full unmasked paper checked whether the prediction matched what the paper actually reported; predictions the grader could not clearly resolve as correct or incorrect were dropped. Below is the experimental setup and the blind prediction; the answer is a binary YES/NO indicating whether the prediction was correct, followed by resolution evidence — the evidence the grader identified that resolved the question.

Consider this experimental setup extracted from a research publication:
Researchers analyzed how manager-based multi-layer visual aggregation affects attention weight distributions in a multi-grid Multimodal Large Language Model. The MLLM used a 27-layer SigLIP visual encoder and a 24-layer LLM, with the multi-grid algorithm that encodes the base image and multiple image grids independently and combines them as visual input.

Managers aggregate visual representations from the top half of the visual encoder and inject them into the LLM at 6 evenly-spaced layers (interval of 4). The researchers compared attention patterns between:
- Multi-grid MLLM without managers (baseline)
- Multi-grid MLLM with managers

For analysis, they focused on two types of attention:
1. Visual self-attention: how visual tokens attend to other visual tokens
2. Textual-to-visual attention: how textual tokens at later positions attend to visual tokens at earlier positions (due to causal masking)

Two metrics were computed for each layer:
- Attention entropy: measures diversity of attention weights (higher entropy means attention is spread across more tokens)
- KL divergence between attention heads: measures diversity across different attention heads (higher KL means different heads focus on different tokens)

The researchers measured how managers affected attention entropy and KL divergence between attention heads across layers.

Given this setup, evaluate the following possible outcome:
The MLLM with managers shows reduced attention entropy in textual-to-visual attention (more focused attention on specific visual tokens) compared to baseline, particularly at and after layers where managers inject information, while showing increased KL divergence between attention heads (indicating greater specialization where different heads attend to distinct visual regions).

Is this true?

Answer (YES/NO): NO